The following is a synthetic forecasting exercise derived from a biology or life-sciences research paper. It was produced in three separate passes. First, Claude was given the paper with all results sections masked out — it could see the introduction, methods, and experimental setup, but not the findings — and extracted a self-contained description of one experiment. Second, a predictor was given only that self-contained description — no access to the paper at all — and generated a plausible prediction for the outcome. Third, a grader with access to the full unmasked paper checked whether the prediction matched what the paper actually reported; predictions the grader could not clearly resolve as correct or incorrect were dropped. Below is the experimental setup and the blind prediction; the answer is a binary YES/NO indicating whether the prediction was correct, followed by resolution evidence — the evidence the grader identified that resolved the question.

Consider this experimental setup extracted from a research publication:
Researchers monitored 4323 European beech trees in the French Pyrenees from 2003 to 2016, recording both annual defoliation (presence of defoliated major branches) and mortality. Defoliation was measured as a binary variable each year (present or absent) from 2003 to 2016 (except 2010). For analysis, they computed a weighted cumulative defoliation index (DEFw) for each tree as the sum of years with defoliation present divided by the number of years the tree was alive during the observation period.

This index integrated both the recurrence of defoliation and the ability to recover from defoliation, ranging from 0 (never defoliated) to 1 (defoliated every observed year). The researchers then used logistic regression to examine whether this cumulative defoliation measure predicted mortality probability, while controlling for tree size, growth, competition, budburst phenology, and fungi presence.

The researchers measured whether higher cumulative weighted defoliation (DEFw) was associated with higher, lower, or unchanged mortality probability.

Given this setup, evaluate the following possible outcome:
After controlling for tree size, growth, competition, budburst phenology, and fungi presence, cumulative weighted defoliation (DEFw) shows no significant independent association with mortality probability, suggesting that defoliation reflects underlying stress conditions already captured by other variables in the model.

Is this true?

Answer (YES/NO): NO